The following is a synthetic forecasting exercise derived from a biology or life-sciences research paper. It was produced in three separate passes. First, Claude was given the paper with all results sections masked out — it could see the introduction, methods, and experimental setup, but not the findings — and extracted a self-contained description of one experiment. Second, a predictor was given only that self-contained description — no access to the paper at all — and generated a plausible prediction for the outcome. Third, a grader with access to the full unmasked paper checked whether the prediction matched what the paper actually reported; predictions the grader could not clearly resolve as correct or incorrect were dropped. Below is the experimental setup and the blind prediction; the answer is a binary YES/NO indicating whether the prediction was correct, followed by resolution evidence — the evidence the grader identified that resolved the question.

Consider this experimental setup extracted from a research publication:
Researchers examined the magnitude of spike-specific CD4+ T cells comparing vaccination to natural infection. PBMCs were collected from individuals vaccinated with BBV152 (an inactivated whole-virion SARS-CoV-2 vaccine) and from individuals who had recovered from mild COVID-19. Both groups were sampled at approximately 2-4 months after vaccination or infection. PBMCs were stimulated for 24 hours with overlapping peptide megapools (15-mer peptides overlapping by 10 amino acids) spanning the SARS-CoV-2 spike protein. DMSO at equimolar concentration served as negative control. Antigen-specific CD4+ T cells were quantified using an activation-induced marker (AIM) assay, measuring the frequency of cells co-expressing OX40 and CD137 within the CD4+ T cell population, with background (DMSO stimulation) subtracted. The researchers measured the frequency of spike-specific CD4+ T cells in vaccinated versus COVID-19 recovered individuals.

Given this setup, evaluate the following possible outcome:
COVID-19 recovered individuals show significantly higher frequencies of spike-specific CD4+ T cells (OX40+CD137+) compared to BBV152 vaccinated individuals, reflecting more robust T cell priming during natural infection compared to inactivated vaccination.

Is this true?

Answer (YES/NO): NO